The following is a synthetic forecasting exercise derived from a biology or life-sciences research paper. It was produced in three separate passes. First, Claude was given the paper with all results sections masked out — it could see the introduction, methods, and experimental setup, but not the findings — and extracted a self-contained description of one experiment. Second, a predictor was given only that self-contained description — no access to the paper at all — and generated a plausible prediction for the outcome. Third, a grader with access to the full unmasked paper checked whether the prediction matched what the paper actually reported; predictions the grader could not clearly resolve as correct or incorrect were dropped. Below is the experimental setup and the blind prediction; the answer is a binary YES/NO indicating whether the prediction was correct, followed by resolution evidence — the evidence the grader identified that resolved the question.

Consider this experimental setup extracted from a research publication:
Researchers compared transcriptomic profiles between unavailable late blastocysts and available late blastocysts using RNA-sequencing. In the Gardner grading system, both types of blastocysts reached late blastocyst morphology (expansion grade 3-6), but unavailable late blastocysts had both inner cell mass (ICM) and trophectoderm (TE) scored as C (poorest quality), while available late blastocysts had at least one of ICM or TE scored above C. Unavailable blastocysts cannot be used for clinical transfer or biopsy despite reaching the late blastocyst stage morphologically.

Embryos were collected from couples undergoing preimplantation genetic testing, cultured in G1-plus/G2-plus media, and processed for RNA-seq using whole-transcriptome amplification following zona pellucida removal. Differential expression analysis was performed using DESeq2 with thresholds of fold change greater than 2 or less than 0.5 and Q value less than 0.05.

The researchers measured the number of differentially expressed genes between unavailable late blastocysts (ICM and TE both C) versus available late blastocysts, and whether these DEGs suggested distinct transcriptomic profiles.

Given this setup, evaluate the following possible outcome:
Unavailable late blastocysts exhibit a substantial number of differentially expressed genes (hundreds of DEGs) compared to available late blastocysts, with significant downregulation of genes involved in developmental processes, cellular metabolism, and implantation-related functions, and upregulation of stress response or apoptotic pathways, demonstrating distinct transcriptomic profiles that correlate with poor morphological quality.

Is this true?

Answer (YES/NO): NO